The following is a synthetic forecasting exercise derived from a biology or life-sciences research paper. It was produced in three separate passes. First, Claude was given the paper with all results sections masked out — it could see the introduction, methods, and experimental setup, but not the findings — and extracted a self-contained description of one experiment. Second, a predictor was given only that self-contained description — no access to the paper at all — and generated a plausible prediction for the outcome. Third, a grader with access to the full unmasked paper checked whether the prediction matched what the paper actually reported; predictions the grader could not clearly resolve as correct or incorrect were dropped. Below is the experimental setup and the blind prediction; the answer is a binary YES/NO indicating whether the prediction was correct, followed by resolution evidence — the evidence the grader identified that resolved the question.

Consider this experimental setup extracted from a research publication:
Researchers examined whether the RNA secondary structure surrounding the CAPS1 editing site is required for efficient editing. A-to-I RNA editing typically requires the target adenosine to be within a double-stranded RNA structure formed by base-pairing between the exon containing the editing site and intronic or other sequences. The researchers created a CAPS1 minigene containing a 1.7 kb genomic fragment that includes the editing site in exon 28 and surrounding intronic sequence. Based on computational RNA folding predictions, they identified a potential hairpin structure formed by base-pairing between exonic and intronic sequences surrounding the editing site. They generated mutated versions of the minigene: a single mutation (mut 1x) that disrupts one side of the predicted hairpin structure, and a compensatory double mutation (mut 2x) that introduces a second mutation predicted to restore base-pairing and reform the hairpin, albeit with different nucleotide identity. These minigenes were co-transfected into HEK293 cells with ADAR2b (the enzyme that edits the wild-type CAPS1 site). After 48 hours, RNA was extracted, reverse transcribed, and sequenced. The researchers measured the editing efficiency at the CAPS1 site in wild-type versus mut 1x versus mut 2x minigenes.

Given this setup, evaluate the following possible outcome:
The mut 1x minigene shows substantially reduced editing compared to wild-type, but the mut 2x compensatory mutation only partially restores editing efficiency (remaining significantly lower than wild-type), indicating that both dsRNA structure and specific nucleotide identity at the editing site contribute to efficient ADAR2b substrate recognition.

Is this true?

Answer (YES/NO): NO